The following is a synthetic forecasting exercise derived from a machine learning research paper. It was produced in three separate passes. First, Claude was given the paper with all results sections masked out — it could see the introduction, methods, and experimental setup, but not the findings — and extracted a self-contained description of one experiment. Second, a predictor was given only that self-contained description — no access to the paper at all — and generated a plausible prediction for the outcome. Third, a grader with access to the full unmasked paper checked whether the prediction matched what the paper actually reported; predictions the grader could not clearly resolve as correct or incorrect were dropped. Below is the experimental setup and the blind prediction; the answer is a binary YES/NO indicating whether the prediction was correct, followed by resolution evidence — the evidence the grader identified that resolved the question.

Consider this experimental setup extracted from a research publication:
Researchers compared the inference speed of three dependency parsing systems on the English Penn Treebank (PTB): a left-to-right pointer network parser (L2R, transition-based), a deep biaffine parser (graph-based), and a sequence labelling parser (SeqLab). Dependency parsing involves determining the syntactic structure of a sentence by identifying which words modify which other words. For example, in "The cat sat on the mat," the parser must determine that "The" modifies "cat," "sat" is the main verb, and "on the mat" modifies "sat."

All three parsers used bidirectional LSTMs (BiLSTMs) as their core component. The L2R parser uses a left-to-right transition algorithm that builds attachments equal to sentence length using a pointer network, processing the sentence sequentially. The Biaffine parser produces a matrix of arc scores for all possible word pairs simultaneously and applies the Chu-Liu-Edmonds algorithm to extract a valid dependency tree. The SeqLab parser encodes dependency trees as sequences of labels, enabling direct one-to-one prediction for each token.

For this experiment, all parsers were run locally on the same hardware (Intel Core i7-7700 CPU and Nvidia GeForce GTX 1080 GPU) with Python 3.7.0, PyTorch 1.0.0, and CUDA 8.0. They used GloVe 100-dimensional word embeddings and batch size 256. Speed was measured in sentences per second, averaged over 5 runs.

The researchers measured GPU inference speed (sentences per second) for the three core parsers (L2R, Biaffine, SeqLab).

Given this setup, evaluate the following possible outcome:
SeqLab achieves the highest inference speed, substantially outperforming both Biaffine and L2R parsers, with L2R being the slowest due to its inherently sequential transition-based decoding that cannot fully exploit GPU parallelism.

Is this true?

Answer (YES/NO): NO